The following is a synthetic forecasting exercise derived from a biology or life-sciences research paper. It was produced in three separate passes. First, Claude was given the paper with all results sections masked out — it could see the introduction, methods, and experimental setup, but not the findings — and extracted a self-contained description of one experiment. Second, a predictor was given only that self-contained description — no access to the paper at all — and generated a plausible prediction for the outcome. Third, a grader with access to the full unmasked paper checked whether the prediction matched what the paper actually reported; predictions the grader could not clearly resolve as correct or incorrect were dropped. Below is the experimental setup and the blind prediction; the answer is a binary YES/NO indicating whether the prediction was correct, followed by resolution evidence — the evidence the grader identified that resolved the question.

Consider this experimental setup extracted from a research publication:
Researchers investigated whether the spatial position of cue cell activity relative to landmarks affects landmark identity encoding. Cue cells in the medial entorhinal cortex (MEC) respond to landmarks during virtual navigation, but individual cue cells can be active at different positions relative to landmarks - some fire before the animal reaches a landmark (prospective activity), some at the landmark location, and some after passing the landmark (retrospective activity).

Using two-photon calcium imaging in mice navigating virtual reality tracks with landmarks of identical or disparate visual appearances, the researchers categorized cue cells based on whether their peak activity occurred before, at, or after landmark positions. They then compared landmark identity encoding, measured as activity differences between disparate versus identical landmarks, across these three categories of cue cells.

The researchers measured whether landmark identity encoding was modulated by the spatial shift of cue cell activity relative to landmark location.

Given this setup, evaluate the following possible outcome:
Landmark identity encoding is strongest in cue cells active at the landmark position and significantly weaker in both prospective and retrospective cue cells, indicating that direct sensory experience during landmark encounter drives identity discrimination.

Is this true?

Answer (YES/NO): NO